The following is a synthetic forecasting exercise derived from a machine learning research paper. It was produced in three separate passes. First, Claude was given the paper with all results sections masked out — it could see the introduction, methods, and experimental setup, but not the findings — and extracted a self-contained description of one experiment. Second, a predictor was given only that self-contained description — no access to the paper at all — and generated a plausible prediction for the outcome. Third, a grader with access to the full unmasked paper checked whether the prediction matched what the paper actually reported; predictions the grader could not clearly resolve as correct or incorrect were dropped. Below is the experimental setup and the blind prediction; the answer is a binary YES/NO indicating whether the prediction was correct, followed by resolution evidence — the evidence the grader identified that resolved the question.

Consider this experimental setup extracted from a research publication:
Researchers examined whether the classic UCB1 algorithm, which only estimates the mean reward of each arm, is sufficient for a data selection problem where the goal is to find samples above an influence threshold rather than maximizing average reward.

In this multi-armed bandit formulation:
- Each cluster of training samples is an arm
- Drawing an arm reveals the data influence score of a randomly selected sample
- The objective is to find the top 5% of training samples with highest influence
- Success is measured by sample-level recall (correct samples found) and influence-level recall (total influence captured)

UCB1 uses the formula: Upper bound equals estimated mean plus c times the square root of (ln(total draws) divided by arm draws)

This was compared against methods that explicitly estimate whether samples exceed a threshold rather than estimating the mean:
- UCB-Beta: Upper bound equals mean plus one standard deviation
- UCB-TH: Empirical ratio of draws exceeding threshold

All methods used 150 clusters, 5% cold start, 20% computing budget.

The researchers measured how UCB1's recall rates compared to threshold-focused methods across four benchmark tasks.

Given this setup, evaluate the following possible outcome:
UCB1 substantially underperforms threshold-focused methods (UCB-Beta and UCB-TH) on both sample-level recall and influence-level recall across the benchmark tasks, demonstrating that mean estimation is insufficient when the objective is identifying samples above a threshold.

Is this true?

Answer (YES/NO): YES